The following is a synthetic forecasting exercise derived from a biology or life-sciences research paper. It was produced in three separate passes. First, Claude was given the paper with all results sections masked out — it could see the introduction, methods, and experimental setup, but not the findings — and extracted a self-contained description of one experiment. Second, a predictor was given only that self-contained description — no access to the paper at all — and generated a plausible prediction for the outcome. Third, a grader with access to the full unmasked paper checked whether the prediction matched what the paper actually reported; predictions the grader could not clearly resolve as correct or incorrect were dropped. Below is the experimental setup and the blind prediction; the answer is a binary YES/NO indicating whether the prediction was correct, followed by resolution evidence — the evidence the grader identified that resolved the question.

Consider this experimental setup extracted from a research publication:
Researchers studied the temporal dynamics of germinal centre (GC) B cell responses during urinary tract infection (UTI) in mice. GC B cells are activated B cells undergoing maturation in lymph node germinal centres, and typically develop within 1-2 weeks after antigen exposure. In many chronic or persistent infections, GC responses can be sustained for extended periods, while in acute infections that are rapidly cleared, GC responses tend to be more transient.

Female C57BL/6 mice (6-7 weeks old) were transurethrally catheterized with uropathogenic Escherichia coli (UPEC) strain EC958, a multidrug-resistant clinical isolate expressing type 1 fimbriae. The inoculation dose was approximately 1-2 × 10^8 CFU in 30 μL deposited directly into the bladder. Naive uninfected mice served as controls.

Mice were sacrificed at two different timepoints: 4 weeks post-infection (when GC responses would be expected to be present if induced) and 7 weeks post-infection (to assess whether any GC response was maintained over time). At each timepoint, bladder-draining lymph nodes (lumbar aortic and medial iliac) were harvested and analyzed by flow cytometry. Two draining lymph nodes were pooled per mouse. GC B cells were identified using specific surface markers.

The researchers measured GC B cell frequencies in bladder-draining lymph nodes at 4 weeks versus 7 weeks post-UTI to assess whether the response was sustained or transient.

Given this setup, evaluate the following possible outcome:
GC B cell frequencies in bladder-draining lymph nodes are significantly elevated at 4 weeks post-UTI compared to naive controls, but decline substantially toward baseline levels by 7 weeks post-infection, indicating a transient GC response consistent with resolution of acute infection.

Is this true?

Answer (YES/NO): NO